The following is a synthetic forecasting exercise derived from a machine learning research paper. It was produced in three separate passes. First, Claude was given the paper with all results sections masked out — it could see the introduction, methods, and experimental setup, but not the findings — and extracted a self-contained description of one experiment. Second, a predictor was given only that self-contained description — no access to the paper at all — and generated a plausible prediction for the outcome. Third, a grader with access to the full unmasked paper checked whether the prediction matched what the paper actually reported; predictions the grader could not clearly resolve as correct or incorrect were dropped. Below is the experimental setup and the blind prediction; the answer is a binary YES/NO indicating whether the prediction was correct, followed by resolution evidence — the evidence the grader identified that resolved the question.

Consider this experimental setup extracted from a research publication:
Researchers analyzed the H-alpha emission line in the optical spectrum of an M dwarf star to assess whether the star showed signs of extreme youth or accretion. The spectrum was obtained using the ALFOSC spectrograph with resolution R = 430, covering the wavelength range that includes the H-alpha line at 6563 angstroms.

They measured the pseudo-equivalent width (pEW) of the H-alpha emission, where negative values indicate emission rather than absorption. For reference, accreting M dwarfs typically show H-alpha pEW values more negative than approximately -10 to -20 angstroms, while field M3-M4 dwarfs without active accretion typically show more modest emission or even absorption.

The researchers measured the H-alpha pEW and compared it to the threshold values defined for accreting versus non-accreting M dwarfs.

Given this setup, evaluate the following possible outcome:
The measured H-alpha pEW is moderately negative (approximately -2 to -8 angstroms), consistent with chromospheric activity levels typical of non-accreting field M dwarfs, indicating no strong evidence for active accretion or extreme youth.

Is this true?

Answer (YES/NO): YES